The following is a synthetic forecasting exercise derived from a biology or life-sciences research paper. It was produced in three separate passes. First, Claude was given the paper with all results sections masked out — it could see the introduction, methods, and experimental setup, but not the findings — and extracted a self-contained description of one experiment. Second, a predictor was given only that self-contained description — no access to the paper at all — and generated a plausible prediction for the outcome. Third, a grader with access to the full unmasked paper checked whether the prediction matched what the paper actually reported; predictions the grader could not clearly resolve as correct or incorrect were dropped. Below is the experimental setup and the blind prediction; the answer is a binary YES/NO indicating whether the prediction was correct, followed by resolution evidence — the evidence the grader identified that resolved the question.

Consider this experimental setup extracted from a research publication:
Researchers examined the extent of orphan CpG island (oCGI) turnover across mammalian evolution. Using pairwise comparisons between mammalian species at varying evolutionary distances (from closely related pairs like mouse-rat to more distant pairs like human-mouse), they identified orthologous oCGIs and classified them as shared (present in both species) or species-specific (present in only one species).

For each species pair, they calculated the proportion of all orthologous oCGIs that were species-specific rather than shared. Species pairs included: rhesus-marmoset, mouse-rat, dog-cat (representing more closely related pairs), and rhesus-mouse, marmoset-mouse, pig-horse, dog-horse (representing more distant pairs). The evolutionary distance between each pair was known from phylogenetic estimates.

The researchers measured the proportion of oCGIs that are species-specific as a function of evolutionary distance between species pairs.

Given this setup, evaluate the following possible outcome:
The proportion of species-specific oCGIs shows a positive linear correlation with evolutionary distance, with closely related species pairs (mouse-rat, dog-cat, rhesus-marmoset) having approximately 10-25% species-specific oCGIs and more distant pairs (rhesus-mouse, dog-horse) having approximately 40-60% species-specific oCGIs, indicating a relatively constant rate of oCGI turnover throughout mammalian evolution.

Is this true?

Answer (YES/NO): NO